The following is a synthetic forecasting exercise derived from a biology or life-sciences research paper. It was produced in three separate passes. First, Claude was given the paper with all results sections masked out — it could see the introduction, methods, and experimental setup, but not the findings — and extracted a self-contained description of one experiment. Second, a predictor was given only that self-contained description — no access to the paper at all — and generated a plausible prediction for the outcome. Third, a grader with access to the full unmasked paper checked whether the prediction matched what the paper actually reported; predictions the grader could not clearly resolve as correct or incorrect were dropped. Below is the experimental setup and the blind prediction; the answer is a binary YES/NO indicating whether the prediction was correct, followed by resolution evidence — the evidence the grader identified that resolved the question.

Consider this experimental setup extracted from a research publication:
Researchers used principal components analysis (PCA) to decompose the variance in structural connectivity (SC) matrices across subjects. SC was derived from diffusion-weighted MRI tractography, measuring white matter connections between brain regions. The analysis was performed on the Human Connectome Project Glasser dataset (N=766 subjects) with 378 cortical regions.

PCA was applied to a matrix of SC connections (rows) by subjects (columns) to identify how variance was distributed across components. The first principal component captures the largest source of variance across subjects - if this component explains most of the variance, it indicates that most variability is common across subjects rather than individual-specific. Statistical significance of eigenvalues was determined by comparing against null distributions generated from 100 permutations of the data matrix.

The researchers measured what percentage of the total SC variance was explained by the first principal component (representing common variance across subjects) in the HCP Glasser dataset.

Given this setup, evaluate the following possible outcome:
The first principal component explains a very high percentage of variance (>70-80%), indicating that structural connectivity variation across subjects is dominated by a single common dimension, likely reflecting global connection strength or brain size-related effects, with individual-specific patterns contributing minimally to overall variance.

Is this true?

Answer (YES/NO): YES